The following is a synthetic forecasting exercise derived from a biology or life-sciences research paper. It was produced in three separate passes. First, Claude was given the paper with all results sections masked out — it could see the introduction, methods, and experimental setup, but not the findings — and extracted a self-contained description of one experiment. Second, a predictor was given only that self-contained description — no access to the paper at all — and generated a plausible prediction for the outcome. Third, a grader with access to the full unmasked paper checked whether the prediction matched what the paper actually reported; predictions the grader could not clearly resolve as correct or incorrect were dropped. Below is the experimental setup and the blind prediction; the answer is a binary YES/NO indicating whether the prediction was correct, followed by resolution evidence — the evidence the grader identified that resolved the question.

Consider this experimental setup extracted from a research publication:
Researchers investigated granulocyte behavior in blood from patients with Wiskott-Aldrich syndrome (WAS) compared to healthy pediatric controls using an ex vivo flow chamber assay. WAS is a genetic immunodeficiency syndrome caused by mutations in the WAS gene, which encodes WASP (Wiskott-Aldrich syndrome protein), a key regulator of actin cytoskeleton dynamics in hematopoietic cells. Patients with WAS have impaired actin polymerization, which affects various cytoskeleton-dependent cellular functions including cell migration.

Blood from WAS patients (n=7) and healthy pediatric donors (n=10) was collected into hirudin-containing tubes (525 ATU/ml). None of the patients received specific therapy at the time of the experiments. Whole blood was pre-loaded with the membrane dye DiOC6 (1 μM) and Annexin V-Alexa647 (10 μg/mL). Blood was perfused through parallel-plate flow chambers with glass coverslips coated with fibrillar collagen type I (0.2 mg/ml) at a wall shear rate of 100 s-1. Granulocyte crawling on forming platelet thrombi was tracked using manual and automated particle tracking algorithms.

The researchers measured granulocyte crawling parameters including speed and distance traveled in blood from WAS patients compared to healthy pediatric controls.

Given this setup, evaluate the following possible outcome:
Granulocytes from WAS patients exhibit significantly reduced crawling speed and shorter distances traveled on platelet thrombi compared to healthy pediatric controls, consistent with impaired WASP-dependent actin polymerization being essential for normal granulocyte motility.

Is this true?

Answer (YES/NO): YES